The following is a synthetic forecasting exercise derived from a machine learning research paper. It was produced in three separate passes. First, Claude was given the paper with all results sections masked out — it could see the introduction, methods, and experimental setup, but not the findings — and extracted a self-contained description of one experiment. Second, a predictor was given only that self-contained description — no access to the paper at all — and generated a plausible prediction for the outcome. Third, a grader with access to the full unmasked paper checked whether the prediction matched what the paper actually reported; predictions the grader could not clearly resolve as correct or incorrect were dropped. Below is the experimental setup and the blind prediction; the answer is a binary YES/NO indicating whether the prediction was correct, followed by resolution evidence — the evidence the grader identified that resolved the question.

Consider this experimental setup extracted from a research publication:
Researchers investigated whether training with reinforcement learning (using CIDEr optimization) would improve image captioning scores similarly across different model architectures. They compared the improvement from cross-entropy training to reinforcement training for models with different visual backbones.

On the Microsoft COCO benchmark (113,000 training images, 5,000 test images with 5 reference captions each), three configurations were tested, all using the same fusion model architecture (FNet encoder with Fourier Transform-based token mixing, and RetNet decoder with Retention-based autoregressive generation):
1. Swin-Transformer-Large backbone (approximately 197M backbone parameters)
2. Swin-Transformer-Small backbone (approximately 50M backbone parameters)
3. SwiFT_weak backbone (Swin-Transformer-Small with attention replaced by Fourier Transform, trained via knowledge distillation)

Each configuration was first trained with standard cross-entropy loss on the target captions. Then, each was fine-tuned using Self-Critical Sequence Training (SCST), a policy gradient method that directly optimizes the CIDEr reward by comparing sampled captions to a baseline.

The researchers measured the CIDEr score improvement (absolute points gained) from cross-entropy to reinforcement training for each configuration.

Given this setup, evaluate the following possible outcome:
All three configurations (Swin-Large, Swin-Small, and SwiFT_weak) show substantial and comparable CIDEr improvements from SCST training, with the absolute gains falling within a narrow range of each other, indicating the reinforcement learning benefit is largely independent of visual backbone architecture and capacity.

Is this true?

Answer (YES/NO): YES